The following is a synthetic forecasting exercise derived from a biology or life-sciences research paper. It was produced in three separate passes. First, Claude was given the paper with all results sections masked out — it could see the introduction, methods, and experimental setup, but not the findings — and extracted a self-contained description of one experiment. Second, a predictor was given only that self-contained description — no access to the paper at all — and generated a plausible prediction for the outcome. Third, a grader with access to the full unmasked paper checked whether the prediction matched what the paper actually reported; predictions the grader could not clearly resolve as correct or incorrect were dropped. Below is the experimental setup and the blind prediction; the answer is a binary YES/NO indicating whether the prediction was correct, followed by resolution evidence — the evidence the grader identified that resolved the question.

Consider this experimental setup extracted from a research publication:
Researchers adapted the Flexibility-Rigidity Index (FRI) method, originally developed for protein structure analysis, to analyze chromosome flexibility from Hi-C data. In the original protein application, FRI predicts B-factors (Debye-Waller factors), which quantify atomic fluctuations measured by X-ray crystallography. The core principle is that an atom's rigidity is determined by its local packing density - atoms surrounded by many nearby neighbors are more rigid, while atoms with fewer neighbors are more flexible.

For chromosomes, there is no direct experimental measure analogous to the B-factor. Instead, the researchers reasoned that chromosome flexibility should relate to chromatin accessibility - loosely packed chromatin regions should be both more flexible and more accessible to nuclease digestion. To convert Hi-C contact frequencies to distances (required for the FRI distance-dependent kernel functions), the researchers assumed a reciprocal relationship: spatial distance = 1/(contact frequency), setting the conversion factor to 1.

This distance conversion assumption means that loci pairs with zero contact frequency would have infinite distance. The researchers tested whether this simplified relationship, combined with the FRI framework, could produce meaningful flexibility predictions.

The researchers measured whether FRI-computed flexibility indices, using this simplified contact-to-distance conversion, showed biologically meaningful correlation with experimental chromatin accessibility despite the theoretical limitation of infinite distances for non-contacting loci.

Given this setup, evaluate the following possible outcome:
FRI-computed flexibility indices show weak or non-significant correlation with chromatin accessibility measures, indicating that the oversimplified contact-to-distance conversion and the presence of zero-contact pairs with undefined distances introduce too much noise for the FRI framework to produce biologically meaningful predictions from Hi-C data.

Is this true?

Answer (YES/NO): NO